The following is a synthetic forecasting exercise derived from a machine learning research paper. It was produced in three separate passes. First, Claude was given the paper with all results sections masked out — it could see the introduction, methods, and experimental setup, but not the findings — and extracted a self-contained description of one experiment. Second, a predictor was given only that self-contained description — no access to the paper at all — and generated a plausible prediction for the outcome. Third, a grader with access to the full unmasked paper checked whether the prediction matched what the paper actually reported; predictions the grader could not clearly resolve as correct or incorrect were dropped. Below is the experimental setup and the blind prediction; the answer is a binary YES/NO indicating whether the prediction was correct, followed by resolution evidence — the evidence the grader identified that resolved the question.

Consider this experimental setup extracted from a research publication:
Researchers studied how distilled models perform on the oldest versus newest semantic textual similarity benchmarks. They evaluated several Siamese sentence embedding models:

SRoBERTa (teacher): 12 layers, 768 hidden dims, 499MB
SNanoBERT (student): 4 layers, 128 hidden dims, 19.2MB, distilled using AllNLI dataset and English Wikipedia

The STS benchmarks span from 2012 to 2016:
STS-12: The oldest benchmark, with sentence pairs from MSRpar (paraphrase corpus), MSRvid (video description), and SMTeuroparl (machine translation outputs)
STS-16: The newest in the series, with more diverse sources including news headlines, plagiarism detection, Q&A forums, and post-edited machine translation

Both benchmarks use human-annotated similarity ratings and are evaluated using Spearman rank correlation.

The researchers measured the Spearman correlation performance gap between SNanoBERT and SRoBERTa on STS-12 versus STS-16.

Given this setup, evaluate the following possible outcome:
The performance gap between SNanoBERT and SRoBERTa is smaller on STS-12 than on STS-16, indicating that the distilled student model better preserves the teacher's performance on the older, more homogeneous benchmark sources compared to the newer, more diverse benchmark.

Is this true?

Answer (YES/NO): NO